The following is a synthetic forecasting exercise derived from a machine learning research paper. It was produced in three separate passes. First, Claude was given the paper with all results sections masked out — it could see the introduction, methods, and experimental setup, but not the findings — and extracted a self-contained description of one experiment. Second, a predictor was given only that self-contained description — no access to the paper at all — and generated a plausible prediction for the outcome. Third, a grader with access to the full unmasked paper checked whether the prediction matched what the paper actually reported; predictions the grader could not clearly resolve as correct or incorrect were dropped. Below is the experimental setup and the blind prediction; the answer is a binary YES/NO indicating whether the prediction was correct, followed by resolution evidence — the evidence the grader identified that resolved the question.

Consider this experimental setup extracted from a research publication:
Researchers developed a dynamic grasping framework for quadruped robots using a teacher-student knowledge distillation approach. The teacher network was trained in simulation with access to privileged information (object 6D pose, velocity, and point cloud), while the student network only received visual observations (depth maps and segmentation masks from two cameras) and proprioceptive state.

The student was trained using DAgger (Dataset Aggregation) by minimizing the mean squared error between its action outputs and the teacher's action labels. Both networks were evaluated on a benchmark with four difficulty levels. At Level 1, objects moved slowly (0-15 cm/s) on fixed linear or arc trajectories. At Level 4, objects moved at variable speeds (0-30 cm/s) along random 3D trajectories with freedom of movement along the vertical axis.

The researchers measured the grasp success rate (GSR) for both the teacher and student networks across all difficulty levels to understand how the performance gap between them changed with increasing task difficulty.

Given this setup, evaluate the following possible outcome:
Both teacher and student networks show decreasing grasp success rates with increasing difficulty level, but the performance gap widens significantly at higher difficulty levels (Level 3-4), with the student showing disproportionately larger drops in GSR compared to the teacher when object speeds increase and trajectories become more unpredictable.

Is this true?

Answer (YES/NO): YES